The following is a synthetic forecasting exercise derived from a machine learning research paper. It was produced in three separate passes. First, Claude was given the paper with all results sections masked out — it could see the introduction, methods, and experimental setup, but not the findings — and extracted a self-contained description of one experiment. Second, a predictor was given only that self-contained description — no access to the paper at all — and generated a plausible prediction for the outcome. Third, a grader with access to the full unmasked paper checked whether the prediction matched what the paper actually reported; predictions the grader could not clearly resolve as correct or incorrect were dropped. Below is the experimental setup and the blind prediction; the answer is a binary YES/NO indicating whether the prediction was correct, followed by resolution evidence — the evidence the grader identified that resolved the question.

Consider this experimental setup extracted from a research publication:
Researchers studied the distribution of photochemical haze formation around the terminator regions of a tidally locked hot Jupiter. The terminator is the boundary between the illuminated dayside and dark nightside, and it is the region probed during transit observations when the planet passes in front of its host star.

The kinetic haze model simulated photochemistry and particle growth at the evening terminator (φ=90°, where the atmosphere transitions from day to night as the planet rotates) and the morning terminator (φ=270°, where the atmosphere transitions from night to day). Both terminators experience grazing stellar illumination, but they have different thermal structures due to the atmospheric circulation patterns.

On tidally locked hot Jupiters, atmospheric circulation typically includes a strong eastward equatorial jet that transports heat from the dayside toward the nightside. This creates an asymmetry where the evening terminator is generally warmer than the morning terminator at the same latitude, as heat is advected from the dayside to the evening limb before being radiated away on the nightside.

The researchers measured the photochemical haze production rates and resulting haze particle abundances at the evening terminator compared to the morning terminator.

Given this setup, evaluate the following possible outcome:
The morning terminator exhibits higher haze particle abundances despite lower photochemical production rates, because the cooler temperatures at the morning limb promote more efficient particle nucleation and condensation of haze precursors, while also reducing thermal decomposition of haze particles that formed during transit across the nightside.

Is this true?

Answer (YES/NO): NO